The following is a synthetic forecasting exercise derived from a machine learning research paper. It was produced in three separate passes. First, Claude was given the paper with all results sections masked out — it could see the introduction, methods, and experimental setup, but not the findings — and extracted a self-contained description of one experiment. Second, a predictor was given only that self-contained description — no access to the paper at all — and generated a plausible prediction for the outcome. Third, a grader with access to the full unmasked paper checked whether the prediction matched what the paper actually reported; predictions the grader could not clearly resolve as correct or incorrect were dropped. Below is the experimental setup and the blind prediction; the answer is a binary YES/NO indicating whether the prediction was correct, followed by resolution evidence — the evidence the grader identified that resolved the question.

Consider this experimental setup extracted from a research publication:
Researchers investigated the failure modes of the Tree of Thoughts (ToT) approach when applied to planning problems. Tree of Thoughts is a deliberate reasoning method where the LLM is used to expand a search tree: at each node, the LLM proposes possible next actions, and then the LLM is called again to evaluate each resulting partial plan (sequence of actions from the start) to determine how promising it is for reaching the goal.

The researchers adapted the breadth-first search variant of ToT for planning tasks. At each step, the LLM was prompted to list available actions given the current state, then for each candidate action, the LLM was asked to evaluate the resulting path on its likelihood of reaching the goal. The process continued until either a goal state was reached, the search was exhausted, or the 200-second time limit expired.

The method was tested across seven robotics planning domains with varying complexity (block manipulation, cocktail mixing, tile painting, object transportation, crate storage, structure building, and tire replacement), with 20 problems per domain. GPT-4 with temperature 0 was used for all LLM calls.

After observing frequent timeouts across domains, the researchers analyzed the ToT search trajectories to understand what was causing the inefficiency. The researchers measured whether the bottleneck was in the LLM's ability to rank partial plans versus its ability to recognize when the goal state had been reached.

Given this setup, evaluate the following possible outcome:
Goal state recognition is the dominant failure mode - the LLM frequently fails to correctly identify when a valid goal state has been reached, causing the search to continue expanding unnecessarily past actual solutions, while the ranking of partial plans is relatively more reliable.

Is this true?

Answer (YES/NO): YES